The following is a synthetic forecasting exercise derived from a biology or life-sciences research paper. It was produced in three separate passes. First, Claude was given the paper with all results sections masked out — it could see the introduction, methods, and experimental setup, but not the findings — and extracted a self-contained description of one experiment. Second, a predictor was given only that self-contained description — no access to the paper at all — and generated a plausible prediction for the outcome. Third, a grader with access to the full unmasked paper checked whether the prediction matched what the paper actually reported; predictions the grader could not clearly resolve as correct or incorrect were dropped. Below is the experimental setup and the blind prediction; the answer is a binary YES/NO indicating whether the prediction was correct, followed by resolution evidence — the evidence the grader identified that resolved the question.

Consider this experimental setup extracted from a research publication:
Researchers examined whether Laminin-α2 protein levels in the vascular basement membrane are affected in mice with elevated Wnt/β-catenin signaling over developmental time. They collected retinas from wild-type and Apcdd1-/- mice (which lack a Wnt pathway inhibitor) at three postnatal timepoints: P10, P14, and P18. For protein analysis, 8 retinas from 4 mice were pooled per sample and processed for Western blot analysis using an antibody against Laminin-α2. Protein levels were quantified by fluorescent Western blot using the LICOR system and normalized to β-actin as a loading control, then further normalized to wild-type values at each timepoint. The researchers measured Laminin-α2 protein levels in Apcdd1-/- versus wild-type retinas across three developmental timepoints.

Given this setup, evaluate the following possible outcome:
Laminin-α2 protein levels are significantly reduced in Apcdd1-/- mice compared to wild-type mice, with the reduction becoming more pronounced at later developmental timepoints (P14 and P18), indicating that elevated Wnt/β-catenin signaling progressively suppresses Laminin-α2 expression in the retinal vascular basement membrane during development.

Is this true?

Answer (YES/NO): NO